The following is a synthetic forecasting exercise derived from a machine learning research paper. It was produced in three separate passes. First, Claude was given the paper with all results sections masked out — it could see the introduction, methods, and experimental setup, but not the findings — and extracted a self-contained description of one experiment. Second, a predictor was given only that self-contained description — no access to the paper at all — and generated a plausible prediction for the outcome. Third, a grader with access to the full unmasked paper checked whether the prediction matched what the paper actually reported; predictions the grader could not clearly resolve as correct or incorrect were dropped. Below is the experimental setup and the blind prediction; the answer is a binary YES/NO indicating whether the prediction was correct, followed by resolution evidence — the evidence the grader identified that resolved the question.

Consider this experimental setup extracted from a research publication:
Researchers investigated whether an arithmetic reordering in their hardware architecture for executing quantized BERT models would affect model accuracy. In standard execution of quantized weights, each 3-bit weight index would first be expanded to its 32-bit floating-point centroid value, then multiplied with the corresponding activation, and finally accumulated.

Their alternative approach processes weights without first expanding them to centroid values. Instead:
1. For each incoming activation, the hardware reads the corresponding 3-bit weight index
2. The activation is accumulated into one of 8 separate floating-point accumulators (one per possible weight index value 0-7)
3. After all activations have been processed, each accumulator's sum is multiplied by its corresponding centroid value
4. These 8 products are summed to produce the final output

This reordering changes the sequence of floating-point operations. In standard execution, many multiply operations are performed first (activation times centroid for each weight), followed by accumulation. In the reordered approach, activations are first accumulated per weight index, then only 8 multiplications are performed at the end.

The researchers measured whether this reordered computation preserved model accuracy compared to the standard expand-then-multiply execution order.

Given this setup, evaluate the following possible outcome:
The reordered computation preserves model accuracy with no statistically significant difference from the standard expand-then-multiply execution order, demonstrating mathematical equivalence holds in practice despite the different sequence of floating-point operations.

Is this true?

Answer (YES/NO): NO